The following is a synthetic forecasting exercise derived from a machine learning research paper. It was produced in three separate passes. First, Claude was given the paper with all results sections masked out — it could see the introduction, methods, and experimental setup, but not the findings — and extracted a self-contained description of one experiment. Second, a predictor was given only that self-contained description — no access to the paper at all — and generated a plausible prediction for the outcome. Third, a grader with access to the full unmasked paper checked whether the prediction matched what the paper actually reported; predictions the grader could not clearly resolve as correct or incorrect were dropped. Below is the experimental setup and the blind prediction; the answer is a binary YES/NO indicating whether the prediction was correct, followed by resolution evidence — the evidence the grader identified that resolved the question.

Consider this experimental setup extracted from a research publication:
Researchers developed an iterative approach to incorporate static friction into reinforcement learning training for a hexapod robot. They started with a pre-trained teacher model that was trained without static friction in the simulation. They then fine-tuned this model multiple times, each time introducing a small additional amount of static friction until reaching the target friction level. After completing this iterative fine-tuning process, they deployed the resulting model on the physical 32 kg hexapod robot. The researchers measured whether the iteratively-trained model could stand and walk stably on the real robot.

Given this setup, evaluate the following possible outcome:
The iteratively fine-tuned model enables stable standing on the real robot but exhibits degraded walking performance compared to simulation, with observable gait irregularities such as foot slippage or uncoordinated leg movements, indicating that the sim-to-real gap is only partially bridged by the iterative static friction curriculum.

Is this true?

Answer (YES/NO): NO